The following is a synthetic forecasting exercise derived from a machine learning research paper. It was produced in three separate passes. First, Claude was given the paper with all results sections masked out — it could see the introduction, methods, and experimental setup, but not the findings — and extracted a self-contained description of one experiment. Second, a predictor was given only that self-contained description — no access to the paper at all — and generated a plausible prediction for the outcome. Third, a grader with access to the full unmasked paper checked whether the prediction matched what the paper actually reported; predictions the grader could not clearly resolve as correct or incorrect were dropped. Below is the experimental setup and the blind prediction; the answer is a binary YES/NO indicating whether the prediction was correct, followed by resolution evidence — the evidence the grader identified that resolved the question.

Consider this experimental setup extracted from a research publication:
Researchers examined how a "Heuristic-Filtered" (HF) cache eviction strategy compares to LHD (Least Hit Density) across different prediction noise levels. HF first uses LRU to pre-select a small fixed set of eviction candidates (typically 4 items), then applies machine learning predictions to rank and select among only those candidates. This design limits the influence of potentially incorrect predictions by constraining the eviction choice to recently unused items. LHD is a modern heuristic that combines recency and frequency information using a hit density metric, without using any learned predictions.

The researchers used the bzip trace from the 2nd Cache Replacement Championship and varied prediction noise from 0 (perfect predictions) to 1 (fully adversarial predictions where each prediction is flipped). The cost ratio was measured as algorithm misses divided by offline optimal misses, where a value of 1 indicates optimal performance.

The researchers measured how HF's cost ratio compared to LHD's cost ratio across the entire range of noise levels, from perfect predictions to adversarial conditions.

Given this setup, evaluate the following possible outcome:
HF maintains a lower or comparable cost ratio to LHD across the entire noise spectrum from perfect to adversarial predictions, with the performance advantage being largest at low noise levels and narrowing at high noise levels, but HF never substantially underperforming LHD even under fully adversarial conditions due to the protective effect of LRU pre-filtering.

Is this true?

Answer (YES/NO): NO